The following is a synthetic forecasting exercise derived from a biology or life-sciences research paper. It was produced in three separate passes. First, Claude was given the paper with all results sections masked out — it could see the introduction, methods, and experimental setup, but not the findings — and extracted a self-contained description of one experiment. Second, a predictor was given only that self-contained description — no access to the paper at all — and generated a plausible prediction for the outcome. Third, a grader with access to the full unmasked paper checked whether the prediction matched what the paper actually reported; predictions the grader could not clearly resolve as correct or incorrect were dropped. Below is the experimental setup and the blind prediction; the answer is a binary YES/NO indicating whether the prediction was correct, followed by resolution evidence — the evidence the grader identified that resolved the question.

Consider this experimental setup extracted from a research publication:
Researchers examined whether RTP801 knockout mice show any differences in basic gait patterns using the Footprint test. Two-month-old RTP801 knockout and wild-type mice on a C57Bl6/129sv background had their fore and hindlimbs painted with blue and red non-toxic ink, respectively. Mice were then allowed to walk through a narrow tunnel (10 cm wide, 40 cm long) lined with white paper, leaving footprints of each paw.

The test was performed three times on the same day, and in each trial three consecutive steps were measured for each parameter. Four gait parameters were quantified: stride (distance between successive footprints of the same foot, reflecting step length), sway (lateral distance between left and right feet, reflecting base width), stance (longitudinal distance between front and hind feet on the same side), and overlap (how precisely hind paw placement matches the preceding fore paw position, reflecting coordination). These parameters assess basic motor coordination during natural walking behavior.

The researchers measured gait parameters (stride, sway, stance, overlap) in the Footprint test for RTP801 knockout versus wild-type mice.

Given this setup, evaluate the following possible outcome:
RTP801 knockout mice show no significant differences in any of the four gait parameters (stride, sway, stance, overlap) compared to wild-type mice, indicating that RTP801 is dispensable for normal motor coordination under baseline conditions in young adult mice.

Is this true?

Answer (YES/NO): NO